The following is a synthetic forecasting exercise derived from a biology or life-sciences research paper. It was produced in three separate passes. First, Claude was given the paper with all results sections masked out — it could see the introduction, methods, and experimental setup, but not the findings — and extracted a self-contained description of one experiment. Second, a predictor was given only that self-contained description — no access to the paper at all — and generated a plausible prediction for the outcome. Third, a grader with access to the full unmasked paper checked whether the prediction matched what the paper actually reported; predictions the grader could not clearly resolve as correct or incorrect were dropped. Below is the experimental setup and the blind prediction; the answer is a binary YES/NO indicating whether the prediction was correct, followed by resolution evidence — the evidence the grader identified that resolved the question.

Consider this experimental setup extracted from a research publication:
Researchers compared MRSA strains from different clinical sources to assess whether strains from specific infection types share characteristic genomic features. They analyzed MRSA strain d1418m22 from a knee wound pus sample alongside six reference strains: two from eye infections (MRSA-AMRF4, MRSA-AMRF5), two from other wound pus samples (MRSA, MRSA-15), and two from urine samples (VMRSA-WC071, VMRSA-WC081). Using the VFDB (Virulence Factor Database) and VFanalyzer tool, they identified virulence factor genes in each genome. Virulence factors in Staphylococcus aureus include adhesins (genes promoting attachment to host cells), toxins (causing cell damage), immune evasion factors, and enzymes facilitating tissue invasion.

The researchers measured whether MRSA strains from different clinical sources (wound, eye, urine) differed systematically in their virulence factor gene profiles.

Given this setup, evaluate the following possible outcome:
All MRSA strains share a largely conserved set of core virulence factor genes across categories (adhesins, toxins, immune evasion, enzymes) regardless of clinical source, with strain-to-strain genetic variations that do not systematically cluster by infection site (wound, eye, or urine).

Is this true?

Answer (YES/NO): NO